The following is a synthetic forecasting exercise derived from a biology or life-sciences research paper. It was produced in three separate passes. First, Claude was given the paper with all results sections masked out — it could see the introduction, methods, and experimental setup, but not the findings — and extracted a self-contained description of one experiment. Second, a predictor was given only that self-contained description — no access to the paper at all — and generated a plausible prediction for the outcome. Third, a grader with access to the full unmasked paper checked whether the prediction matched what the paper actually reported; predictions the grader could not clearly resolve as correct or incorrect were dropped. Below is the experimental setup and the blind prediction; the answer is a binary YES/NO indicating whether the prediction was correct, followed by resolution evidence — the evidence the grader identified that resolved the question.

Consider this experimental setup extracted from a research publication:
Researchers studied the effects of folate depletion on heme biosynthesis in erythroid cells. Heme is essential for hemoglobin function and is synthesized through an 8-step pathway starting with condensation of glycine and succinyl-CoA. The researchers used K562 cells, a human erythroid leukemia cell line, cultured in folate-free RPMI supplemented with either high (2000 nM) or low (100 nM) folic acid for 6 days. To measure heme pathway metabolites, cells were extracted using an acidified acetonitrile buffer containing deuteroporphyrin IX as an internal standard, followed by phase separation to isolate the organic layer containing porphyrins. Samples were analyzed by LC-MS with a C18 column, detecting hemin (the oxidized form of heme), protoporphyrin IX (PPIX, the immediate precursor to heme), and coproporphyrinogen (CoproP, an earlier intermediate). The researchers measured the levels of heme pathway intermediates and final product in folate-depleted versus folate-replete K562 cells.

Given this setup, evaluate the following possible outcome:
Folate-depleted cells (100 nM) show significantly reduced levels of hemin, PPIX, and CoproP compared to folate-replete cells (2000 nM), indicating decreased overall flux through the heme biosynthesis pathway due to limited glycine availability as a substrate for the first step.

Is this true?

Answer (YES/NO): NO